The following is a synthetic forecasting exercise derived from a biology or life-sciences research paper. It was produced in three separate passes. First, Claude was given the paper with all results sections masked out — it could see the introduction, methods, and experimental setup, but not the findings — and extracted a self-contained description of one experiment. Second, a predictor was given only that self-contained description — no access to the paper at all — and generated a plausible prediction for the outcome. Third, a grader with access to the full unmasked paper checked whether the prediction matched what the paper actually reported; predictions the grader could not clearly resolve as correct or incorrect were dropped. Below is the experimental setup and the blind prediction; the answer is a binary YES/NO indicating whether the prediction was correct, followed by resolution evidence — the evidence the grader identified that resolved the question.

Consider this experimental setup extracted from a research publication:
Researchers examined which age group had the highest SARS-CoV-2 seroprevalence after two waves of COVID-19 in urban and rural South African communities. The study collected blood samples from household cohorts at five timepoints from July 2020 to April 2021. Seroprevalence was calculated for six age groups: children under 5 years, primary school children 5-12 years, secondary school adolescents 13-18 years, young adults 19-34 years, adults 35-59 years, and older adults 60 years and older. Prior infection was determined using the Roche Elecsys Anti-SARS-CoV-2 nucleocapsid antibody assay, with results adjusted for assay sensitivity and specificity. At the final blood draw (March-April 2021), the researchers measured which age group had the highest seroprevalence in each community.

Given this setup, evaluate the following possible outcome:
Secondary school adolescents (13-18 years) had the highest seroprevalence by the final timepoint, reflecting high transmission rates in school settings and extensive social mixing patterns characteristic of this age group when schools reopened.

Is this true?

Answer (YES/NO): NO